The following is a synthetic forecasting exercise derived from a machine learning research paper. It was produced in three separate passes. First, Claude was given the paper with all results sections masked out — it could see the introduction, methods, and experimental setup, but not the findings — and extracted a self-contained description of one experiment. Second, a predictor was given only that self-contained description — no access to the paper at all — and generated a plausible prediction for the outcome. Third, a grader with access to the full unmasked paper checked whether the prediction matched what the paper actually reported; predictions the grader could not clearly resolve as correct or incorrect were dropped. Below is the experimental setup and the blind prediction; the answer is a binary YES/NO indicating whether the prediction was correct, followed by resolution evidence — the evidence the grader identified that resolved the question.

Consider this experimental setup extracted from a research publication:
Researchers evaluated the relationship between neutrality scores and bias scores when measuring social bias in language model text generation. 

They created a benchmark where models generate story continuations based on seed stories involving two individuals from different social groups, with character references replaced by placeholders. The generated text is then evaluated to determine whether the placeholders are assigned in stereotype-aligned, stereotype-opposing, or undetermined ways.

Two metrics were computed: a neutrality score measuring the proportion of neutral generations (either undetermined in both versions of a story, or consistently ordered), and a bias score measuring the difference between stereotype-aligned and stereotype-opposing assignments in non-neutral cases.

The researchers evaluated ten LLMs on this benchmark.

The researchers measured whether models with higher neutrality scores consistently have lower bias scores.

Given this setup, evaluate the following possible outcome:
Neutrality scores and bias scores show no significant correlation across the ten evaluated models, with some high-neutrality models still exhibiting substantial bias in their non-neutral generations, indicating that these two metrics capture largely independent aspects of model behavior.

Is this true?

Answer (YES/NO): YES